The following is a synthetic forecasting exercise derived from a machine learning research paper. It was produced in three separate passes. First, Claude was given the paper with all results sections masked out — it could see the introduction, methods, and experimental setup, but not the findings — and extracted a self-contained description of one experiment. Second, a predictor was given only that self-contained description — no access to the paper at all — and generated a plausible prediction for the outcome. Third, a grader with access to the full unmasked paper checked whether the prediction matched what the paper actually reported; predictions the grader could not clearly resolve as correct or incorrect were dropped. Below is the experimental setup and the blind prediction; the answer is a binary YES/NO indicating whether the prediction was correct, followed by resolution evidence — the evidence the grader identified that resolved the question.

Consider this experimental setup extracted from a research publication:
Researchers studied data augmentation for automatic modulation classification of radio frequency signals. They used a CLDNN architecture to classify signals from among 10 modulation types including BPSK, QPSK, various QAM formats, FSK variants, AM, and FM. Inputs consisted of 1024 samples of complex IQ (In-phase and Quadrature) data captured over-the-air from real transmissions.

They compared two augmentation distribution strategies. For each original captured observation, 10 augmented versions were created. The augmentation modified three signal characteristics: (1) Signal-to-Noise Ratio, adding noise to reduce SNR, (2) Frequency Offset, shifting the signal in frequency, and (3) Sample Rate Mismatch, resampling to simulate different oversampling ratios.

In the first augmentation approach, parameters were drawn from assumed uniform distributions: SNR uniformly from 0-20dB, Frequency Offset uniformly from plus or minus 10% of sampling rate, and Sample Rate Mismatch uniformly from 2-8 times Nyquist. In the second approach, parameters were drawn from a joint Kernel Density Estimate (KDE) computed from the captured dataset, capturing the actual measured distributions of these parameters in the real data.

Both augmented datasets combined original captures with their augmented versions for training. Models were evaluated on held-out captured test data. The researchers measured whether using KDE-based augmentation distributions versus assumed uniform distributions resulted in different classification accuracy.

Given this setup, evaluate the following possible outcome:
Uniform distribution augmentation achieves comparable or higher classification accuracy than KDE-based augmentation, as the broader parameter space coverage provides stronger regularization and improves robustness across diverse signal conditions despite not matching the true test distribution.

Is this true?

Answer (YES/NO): NO